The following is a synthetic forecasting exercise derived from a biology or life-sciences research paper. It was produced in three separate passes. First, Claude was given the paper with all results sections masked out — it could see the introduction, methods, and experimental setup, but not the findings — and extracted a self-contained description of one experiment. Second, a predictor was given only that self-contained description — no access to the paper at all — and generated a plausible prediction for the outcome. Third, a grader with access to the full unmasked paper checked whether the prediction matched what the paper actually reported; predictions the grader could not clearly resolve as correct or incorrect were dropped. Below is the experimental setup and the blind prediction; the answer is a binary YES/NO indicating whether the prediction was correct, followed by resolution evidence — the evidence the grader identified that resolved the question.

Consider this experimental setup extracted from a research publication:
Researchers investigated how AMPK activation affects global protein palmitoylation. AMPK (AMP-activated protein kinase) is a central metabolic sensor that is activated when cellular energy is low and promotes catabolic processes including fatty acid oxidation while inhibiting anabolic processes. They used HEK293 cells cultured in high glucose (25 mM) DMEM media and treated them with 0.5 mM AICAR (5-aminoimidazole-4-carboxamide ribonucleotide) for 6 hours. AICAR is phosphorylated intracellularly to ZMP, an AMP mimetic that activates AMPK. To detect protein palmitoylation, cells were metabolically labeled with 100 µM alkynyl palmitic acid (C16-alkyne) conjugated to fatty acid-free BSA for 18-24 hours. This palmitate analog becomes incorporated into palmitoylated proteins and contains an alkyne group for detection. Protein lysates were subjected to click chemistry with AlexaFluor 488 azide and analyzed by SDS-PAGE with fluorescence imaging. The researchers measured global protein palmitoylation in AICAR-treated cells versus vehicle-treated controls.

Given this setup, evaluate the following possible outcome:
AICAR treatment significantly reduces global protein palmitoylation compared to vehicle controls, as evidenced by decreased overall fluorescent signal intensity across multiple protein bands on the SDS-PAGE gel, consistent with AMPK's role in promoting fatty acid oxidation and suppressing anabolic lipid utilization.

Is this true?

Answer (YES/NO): NO